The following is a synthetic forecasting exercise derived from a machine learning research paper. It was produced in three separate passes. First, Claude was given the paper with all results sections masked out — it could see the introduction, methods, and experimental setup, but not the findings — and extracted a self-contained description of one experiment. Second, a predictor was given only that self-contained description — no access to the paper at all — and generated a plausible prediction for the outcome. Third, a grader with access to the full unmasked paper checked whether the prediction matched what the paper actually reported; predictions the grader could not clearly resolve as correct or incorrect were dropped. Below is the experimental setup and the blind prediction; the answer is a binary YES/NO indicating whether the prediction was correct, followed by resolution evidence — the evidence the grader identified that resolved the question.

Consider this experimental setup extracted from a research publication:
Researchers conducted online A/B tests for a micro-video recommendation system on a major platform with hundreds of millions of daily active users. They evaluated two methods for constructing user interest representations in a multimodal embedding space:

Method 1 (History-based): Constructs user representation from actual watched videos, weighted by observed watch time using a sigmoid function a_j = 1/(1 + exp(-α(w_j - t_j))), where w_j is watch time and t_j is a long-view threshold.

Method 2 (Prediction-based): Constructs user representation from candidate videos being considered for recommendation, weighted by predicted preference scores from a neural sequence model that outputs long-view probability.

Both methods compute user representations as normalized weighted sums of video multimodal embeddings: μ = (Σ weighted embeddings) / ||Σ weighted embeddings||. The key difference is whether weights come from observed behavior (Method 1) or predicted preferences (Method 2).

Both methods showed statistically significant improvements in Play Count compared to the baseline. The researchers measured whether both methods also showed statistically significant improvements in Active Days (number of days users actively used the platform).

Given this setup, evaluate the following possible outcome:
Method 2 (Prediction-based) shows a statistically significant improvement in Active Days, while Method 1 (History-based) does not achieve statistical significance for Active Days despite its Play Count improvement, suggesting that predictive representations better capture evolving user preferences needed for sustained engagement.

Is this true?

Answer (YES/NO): YES